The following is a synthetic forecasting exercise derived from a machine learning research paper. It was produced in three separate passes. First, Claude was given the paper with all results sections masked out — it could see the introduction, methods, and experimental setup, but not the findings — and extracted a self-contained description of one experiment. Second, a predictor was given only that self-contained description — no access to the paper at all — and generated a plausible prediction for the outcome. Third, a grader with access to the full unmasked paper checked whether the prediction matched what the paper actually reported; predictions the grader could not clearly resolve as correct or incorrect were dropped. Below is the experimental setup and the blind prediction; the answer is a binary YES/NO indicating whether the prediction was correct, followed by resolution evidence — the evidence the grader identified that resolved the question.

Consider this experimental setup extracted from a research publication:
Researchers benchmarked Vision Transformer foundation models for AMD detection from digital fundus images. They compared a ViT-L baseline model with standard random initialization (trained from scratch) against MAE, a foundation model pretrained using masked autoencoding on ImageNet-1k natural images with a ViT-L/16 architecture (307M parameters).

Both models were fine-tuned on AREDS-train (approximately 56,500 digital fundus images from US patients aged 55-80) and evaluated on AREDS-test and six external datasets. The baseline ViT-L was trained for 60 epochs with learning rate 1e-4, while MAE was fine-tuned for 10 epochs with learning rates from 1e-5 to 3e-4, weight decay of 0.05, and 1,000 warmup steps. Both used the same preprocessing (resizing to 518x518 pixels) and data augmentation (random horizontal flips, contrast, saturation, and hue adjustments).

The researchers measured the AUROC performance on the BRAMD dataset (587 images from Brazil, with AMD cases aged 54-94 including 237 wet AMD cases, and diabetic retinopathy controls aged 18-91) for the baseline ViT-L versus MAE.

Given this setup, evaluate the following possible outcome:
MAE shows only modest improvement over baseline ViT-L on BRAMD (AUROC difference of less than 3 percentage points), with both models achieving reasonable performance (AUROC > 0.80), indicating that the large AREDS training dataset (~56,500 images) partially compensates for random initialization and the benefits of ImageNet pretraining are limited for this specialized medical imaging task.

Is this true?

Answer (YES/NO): YES